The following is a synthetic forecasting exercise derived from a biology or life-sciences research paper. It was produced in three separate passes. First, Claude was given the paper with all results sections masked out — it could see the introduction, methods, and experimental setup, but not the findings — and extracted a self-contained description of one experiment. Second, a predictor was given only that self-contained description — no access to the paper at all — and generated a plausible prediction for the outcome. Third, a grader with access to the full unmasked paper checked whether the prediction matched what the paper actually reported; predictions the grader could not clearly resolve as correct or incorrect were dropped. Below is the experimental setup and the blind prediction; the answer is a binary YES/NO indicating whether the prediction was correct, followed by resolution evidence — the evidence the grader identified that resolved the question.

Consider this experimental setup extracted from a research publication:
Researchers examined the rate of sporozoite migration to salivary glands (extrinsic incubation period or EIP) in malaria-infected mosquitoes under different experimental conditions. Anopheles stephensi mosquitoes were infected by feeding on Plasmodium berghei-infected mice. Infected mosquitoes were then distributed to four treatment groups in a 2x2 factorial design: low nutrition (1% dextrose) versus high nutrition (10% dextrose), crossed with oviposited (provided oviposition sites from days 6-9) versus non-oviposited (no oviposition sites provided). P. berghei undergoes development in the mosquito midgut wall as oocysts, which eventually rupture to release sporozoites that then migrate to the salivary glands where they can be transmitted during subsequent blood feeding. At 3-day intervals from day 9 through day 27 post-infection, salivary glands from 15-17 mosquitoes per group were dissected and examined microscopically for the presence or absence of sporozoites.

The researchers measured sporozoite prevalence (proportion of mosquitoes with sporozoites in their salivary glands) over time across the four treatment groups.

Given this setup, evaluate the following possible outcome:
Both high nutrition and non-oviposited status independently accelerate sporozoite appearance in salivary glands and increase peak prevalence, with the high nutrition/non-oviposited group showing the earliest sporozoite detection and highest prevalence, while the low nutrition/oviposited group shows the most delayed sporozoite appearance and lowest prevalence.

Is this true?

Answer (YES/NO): NO